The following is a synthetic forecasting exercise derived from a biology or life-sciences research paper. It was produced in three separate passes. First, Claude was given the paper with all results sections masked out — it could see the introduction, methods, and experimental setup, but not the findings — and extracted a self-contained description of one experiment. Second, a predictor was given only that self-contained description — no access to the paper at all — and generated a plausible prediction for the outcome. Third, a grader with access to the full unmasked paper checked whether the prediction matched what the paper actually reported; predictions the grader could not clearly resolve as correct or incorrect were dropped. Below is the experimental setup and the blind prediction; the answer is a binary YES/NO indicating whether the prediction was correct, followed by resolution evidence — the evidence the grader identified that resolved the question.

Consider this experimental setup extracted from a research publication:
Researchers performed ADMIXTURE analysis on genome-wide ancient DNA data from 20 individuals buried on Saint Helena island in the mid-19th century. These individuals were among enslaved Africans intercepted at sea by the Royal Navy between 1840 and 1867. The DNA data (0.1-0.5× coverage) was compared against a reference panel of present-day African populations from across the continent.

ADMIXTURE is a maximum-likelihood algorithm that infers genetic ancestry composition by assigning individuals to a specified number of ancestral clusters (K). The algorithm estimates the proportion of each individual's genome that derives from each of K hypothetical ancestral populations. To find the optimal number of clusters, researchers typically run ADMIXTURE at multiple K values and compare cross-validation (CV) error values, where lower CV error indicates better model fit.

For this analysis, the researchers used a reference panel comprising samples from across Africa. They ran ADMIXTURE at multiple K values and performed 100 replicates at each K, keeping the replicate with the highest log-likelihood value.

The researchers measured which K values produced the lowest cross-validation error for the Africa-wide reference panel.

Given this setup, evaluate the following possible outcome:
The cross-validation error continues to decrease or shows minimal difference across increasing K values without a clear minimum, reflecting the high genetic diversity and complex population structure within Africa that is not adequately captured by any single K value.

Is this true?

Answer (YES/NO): NO